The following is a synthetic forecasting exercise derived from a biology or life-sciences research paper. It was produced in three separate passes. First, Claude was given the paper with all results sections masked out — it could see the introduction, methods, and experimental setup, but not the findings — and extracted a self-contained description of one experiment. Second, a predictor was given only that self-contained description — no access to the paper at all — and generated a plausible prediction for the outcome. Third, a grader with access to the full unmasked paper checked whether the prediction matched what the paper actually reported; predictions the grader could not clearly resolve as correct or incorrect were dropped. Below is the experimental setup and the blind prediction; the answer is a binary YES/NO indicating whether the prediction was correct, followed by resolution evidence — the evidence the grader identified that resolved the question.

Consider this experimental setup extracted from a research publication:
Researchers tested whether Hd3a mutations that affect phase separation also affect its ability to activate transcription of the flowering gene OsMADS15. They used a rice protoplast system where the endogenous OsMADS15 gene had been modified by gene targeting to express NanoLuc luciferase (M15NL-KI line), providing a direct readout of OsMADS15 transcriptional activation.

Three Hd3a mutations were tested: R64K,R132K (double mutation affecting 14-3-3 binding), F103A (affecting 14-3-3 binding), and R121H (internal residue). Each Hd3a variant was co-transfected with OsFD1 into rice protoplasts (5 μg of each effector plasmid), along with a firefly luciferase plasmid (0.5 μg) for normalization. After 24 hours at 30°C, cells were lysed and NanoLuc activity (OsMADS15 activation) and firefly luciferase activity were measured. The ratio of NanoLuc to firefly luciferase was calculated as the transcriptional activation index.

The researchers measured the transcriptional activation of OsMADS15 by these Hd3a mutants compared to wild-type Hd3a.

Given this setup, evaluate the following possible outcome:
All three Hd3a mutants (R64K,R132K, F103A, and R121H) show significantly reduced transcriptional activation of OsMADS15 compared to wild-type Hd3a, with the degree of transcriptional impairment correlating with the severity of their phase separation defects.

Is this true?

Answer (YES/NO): NO